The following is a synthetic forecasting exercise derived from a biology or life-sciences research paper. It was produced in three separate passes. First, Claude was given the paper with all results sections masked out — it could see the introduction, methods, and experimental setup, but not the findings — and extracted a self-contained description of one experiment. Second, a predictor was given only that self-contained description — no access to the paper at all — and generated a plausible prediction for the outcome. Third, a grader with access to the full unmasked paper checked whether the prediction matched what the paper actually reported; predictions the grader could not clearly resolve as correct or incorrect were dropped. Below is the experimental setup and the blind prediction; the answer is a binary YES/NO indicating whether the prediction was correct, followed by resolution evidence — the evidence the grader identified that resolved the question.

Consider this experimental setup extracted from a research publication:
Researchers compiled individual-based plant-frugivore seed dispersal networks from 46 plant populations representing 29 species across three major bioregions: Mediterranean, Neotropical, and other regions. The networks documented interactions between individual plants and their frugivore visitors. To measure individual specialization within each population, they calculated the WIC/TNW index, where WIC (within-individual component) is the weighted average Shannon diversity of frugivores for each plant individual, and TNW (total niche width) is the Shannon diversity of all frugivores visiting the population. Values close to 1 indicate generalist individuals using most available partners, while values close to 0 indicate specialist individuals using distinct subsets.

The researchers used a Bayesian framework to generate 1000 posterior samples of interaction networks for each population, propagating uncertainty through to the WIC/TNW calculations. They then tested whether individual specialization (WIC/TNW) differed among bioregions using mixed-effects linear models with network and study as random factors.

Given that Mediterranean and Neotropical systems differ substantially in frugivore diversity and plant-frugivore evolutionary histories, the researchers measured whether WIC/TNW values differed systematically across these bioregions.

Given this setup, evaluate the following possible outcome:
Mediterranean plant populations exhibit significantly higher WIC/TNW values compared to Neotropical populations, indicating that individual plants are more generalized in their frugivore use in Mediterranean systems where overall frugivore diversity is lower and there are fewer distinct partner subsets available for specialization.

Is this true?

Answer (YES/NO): NO